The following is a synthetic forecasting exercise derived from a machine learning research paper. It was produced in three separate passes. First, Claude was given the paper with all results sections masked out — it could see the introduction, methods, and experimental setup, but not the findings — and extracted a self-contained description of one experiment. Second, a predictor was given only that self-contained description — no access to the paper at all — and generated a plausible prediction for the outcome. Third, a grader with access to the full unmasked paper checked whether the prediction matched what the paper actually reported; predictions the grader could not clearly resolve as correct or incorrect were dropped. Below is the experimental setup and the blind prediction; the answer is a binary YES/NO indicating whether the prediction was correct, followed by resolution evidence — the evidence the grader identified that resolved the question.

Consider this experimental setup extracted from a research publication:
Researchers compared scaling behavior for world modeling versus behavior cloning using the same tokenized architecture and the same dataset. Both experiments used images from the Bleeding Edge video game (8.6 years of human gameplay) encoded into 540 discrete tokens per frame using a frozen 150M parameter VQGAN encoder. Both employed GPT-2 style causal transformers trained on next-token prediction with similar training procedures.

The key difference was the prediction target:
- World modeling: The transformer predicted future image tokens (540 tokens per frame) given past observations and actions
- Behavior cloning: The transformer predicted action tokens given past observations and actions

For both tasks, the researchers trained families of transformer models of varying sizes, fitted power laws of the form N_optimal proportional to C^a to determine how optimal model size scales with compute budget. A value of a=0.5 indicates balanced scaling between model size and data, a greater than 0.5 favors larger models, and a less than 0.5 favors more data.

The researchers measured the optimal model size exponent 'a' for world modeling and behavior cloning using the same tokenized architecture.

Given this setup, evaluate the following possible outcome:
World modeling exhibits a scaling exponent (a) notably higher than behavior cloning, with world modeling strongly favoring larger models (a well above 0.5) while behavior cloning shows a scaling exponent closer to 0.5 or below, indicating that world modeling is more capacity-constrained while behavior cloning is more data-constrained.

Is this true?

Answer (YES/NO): YES